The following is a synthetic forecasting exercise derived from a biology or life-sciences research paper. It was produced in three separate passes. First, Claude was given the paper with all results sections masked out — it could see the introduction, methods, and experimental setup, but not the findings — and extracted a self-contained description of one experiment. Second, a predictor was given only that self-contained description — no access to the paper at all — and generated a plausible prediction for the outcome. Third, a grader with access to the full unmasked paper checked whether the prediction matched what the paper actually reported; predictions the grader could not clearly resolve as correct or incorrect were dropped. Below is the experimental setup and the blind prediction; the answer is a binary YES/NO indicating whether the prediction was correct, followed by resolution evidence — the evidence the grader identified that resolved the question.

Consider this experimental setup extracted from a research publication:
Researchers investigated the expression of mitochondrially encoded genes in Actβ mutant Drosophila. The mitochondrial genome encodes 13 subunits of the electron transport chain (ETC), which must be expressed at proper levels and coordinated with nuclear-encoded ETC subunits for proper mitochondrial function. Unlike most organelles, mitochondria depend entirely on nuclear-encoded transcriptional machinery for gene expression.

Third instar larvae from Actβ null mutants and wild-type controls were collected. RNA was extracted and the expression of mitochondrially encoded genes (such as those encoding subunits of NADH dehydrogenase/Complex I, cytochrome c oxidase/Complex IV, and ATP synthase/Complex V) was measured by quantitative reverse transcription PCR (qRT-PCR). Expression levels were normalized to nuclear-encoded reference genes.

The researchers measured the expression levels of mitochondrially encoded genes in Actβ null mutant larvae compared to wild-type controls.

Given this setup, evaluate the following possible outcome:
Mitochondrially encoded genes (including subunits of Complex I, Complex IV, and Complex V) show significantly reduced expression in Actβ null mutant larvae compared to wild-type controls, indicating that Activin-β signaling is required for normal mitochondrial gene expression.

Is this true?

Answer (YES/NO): YES